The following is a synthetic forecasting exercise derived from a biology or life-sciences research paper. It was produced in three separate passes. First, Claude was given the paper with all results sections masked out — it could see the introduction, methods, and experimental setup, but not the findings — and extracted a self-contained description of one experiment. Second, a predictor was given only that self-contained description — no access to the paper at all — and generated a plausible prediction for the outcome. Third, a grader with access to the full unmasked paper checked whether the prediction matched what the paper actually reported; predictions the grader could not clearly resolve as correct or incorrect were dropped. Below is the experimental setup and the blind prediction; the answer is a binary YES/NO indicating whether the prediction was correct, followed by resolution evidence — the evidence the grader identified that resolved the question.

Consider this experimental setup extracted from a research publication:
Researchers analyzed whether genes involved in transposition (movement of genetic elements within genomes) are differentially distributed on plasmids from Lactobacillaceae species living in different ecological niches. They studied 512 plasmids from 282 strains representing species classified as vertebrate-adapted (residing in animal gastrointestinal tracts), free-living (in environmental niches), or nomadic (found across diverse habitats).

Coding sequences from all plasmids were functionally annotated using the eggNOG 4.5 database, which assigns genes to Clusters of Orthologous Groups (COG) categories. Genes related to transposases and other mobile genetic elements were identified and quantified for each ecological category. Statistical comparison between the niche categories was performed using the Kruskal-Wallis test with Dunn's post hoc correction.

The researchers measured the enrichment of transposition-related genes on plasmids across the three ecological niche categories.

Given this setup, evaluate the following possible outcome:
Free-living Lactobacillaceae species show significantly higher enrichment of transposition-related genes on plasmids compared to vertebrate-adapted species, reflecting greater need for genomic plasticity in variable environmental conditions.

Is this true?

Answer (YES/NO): YES